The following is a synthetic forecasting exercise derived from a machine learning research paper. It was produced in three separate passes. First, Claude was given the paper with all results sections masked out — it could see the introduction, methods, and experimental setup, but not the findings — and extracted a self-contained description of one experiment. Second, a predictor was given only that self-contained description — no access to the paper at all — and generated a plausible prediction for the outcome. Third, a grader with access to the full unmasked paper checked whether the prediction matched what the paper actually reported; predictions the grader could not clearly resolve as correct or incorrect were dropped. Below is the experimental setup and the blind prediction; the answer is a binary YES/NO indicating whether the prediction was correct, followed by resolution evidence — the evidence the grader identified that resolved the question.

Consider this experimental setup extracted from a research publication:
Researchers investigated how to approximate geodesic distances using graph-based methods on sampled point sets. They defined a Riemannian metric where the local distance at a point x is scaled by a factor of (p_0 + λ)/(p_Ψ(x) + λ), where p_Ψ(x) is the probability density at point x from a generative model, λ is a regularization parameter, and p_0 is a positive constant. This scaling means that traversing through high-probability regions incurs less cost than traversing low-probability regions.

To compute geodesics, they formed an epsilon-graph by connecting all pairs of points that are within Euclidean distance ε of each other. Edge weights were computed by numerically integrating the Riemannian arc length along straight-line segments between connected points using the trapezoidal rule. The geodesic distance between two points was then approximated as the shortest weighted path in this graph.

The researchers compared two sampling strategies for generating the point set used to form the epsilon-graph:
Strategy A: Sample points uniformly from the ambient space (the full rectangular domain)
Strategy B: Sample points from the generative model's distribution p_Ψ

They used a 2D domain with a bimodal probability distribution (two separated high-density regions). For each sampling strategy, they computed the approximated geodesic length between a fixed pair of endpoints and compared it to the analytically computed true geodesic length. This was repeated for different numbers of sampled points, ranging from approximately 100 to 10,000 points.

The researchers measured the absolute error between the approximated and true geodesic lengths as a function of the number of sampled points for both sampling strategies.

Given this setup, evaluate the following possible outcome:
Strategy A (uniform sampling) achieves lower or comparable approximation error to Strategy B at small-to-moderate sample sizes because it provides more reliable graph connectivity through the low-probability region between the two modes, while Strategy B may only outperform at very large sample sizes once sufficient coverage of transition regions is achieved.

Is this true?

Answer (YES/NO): NO